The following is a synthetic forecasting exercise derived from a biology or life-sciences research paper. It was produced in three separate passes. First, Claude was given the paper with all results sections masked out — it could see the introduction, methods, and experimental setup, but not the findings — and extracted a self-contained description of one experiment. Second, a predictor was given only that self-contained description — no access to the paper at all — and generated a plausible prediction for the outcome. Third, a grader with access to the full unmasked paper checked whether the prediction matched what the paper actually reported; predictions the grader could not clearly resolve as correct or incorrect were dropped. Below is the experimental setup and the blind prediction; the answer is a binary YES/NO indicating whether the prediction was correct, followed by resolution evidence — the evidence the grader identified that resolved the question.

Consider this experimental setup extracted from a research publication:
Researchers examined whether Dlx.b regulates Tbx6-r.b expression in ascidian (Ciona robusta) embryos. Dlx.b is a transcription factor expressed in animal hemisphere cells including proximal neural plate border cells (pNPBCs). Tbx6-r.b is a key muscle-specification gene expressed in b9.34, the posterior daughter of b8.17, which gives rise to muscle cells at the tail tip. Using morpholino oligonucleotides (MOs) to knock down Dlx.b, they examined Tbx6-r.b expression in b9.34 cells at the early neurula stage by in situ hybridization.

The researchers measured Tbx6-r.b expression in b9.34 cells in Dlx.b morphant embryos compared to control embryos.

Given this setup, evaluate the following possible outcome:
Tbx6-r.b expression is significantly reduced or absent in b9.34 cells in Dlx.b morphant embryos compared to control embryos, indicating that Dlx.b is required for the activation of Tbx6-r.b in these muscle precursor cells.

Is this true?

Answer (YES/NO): YES